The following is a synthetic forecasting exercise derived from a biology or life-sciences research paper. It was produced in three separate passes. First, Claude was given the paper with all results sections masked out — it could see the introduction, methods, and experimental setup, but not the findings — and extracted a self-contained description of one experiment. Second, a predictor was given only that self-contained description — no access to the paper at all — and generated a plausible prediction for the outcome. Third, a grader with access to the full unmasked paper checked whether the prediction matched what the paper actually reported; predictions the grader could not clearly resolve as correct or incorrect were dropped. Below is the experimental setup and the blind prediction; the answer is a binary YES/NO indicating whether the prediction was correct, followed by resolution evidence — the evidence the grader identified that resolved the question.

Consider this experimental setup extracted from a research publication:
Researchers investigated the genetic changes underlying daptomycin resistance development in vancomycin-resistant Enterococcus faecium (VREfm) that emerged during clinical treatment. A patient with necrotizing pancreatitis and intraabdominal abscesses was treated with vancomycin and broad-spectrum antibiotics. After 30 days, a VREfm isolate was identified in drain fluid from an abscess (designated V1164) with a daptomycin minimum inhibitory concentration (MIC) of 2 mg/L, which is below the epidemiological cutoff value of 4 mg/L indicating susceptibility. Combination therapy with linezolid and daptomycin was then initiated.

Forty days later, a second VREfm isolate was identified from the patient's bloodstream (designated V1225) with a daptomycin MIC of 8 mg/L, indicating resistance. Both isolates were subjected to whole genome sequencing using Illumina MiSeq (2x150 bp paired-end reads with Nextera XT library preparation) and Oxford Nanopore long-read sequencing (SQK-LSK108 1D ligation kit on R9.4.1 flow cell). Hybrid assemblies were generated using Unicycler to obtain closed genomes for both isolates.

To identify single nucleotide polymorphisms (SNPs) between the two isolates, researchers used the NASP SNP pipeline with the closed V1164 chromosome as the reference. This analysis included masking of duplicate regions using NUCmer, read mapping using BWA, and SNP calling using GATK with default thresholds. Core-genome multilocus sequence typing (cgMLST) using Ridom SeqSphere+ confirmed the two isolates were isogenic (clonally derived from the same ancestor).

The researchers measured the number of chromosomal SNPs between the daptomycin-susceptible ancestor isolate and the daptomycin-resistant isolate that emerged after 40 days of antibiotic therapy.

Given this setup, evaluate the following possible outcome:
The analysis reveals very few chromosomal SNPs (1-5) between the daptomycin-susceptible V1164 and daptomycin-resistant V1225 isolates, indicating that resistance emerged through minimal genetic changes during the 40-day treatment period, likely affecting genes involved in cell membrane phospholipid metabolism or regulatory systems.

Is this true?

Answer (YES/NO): NO